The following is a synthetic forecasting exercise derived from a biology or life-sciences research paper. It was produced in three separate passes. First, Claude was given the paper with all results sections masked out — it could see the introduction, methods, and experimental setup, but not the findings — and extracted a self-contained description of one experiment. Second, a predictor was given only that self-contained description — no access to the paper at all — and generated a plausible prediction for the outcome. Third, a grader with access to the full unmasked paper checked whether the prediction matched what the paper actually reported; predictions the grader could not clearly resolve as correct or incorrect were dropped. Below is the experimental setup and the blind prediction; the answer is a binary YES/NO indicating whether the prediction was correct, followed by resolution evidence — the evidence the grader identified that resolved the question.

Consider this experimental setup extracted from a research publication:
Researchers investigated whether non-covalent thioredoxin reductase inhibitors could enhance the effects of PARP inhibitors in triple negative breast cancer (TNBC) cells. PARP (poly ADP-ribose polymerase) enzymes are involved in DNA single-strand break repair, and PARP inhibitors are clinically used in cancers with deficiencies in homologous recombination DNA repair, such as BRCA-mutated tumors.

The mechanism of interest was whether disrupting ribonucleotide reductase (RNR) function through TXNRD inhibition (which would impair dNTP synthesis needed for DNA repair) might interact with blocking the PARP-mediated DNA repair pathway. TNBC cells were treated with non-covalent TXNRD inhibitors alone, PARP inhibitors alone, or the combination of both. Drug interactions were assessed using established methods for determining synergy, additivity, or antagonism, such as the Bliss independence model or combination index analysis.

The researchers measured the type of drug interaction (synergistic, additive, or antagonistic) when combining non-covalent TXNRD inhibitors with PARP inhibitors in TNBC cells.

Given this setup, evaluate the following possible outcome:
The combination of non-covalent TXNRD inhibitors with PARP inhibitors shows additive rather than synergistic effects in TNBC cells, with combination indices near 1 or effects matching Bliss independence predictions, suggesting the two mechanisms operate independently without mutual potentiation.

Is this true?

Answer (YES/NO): NO